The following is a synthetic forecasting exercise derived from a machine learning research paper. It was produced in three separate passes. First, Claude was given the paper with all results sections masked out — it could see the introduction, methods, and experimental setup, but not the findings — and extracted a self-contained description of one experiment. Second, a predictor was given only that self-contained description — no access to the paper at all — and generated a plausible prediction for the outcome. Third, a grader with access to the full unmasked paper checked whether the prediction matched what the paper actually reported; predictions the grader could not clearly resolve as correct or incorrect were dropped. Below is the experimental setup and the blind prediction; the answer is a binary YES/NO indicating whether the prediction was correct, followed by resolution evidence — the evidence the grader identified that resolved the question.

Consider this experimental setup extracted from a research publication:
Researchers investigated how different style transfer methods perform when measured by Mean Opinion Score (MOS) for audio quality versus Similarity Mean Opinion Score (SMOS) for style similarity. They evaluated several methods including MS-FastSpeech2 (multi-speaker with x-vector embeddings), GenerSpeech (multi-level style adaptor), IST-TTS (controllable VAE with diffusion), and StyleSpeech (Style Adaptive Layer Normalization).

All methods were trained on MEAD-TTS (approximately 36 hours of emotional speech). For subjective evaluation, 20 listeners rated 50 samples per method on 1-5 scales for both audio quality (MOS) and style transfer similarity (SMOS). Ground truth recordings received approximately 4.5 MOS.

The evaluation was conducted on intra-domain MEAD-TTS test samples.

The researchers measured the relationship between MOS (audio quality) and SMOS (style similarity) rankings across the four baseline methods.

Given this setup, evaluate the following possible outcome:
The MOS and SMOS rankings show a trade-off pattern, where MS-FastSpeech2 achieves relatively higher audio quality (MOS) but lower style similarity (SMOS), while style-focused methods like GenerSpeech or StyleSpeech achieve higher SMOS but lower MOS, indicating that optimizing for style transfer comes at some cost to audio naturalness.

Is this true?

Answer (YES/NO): NO